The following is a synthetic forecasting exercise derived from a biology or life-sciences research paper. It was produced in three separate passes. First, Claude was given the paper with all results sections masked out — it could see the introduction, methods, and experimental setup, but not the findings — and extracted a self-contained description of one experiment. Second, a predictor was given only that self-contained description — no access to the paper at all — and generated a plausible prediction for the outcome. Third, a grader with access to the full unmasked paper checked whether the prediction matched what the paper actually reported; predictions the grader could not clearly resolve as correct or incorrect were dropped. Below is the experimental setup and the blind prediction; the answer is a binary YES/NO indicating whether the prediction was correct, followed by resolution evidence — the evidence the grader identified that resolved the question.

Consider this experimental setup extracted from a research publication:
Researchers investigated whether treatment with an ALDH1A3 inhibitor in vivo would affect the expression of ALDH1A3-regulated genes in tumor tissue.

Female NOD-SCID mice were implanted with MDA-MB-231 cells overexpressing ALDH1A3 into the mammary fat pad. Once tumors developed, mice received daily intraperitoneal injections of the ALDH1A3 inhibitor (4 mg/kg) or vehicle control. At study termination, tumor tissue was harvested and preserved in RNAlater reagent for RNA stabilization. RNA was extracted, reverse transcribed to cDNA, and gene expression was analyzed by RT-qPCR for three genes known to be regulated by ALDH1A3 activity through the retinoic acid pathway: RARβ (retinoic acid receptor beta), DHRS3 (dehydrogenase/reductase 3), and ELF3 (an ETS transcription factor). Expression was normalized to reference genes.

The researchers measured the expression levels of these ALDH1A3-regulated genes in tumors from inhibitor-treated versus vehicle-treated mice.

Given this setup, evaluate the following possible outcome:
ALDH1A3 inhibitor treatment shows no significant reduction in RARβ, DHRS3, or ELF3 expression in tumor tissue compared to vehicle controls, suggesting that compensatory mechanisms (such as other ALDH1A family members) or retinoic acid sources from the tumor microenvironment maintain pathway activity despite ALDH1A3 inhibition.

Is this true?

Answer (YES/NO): NO